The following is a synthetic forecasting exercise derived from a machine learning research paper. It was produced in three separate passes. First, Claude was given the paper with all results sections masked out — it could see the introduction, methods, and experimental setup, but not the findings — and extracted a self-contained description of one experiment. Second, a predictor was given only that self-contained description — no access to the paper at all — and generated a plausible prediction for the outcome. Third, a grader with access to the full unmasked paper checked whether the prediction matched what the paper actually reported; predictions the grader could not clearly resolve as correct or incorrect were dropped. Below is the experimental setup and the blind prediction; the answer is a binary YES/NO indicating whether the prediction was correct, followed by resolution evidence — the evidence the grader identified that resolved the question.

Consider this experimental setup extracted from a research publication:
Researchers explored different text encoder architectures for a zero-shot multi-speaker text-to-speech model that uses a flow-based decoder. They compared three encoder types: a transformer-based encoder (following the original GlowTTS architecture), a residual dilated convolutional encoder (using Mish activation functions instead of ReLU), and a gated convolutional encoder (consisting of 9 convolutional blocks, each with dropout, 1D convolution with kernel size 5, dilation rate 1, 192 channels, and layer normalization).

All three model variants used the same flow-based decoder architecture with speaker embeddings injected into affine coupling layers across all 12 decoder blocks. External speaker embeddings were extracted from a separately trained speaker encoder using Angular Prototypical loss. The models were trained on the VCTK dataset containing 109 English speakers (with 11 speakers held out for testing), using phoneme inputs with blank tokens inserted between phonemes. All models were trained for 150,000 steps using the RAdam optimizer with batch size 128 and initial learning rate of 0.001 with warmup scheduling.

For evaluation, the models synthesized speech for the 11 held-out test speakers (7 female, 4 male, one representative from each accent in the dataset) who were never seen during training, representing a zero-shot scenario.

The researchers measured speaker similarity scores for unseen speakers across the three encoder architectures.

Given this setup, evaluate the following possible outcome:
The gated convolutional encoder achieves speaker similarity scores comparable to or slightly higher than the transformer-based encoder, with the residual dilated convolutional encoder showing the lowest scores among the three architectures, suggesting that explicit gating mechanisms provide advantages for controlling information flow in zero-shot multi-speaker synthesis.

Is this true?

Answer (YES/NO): NO